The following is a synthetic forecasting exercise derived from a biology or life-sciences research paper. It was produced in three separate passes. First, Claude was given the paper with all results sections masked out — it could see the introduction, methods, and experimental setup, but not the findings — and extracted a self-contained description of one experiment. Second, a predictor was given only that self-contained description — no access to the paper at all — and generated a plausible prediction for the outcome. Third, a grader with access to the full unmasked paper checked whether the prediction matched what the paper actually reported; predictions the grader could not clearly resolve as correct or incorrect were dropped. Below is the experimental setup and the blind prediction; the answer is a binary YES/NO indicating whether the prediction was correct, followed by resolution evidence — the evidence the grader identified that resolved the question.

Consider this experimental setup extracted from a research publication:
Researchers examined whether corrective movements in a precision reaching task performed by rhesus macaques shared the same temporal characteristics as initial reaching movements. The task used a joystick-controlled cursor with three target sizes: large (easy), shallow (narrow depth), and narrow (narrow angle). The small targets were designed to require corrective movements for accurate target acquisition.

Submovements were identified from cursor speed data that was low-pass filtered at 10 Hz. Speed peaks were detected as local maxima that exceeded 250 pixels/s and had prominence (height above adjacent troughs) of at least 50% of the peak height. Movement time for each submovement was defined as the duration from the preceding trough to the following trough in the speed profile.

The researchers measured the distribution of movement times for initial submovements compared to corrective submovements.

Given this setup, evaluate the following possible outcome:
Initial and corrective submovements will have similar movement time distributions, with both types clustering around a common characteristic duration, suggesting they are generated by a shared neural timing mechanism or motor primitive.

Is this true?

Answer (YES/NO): YES